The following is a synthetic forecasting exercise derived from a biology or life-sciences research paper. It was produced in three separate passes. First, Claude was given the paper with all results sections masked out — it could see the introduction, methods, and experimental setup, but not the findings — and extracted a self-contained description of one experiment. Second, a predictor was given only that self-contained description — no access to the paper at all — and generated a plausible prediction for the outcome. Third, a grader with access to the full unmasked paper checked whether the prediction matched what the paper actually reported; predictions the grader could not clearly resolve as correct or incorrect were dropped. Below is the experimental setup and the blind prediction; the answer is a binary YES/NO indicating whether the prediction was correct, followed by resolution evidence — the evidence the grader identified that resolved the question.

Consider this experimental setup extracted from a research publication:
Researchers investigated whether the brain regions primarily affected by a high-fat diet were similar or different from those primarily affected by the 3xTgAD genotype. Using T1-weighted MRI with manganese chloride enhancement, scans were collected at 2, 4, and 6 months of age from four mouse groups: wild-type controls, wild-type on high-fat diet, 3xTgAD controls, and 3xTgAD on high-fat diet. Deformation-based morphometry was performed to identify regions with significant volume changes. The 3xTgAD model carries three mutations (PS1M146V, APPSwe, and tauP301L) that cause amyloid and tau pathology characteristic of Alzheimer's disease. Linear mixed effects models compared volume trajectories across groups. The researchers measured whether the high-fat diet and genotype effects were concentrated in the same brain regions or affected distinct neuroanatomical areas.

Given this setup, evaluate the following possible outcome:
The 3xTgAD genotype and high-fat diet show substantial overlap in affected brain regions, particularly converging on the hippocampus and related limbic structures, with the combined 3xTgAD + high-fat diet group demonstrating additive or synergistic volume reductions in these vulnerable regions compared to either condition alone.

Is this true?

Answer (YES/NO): NO